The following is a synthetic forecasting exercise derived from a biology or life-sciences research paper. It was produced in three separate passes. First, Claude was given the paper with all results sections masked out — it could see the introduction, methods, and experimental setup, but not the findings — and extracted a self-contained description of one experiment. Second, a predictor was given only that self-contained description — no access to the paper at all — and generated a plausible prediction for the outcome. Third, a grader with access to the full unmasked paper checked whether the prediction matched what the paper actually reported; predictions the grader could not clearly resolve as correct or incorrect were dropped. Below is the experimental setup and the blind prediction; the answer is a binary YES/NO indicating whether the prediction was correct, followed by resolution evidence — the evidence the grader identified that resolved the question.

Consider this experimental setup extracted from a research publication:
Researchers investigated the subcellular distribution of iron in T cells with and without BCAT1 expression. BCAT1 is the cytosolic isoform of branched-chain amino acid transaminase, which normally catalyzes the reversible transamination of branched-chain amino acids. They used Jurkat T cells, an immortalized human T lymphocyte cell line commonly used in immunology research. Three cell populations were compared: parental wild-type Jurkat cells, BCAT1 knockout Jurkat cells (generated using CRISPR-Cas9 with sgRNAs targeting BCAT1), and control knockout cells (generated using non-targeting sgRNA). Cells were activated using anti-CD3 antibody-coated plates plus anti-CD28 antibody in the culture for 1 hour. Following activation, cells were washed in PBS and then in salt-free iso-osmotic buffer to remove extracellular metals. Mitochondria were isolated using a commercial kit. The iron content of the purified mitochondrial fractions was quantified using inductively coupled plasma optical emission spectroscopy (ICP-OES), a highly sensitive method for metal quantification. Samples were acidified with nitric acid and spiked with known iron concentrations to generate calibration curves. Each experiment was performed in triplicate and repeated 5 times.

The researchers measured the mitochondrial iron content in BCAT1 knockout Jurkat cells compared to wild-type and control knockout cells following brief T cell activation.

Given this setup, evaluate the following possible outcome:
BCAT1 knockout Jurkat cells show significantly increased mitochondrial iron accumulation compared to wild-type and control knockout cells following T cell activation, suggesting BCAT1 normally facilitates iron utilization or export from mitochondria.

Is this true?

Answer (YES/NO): YES